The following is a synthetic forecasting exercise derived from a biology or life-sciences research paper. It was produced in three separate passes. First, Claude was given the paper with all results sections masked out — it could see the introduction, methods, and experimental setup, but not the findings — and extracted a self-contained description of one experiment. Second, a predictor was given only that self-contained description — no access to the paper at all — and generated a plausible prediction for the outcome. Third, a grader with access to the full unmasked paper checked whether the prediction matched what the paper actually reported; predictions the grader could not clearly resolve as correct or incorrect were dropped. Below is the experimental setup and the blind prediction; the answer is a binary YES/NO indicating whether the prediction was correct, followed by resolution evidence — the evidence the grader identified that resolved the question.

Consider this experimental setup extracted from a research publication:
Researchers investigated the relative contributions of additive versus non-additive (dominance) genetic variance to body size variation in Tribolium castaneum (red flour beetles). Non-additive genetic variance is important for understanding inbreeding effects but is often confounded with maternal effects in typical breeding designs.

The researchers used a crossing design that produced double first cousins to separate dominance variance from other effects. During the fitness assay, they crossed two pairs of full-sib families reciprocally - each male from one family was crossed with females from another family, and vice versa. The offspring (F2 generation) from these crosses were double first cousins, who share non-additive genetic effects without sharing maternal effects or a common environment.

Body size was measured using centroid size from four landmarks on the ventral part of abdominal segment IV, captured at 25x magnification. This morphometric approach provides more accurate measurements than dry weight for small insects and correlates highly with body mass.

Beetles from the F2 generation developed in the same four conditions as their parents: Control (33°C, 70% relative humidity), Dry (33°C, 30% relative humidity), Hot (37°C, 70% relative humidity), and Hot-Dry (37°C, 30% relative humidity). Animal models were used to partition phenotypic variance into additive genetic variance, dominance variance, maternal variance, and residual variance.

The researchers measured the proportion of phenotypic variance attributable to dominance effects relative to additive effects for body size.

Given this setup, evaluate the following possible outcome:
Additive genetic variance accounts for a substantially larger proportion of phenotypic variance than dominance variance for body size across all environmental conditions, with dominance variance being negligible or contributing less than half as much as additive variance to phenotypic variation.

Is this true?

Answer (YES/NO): NO